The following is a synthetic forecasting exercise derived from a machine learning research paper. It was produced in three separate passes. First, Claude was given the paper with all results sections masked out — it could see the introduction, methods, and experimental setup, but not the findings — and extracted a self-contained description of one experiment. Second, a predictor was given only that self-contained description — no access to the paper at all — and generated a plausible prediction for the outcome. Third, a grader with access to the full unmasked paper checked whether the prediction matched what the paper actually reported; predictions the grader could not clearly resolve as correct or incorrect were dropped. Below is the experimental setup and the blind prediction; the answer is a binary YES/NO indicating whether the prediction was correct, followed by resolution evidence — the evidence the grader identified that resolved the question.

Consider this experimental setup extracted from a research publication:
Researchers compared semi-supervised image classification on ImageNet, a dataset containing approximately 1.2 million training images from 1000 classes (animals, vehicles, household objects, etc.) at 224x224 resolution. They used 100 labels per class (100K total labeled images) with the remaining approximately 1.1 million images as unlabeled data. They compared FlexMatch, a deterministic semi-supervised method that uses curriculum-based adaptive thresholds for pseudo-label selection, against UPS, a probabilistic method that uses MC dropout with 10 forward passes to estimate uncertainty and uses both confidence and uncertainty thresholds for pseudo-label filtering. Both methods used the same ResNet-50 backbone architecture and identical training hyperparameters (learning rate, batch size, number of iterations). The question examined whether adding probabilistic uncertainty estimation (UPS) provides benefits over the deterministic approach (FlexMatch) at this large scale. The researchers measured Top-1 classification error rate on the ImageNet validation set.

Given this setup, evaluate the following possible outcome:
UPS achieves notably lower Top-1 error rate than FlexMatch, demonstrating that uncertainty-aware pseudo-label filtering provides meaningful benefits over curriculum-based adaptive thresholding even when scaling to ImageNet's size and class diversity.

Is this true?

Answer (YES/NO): NO